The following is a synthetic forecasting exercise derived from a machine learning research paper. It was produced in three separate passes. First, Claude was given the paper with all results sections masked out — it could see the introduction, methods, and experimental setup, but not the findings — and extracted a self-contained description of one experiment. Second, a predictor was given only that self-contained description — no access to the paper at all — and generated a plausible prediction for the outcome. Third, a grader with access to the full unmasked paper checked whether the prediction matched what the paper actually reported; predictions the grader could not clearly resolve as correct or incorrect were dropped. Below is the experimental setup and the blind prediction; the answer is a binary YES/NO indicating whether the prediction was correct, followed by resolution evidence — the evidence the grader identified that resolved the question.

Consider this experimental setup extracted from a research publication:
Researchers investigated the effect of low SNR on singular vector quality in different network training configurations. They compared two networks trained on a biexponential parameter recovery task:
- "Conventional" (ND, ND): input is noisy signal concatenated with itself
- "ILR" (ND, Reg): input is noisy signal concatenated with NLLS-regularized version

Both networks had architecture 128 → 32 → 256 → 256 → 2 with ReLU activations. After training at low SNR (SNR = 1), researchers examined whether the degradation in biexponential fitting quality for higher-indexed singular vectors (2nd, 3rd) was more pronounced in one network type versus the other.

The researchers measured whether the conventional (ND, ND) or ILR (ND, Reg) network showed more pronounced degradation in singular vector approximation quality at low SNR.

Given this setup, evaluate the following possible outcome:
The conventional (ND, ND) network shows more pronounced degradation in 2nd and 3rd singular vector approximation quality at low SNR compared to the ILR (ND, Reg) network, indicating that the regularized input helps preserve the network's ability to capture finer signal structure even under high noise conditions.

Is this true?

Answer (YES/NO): YES